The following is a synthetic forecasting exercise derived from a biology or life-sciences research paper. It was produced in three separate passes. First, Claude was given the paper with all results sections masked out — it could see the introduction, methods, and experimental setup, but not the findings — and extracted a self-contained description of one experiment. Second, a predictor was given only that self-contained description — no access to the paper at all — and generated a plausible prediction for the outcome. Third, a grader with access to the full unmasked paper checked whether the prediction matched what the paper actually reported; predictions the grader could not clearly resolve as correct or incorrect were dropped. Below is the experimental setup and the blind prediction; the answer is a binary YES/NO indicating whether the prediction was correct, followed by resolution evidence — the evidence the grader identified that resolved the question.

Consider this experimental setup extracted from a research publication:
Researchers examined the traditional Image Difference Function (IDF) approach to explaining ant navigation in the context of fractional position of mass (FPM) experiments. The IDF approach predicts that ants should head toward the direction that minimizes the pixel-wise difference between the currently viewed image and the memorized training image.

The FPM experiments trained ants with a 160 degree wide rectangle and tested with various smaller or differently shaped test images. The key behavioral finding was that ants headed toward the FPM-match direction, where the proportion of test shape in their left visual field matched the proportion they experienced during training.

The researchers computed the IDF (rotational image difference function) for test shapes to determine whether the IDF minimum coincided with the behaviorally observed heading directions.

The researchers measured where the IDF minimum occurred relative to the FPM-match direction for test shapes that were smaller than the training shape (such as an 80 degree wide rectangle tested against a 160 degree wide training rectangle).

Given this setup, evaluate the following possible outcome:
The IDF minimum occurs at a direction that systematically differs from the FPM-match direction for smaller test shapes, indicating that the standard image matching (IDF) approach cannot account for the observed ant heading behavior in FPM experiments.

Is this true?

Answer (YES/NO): NO